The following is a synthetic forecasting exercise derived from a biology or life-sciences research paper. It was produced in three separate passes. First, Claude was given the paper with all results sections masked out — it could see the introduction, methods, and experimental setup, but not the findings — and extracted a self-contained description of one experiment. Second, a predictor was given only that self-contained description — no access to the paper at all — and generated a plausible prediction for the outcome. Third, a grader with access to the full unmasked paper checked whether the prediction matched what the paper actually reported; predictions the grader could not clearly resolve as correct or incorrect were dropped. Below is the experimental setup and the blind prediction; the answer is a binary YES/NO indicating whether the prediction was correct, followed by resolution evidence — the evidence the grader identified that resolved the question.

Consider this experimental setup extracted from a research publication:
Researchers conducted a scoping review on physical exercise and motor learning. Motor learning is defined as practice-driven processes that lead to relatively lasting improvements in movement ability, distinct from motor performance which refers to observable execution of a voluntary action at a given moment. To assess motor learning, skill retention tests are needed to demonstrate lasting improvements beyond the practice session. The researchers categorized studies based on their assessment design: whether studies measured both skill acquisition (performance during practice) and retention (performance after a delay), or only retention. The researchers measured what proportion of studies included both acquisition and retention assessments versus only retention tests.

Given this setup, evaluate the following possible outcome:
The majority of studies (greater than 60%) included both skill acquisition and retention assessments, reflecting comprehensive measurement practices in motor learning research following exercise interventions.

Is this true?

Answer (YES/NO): NO